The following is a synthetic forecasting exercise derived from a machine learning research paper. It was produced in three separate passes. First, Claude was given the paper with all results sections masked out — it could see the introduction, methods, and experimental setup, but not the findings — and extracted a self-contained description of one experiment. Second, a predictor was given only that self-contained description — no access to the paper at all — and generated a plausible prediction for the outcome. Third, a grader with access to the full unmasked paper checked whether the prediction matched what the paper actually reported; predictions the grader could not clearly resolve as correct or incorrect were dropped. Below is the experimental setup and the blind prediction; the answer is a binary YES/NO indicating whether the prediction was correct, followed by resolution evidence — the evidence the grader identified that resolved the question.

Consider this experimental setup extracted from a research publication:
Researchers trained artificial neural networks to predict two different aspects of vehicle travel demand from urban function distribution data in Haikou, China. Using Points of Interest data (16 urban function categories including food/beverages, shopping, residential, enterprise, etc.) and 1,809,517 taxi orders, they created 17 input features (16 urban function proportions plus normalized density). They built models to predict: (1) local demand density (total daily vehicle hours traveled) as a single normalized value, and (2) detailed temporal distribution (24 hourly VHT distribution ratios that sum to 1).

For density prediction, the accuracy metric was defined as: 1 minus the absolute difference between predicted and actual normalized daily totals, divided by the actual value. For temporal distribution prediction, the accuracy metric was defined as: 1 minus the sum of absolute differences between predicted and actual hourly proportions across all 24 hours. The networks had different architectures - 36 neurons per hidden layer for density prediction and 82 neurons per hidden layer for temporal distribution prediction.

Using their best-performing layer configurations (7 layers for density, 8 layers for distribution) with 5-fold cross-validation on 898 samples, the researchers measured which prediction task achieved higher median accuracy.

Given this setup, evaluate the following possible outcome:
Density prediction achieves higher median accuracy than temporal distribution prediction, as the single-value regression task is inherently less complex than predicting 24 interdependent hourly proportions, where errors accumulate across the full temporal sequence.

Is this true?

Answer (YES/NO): NO